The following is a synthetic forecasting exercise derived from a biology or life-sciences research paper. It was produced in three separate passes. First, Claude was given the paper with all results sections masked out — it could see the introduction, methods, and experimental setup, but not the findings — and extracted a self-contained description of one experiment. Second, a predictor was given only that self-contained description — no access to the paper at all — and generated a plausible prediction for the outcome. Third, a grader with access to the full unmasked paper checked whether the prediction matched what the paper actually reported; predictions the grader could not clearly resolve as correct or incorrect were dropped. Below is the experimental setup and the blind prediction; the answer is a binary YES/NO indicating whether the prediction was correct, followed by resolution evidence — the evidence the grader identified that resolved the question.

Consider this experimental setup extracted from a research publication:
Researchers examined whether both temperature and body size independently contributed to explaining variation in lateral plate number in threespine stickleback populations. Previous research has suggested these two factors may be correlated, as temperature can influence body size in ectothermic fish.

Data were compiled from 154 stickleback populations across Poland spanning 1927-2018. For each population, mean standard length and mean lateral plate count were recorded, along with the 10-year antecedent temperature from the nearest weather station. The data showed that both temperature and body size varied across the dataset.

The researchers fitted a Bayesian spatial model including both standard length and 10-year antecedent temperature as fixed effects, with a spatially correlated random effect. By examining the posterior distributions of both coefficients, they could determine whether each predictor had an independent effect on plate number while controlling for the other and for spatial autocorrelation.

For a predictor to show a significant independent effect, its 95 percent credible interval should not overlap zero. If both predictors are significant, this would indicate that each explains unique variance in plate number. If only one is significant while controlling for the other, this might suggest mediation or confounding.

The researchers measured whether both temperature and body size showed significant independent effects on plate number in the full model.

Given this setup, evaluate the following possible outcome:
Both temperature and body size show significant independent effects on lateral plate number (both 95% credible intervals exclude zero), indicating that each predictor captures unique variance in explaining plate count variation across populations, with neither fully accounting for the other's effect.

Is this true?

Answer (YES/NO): YES